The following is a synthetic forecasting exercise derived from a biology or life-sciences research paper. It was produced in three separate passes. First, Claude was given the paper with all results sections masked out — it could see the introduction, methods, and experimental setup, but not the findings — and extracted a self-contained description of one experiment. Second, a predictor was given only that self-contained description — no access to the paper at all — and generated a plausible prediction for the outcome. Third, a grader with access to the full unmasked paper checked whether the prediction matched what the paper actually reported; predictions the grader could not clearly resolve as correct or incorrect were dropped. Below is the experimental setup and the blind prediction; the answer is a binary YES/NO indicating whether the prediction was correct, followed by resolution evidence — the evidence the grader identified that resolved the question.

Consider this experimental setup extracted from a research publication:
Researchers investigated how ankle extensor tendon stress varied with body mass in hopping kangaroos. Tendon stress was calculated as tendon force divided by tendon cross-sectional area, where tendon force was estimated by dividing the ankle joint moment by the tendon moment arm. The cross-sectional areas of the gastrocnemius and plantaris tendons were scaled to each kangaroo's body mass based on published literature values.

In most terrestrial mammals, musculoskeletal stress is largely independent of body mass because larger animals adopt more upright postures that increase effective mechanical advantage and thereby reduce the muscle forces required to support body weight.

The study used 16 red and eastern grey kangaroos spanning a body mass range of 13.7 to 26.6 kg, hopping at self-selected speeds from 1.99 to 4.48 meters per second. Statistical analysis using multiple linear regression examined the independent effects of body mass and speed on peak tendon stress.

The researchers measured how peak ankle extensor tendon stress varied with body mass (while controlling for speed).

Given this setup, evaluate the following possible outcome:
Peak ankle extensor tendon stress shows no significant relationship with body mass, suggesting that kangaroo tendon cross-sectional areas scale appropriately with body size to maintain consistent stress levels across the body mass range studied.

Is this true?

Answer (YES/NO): NO